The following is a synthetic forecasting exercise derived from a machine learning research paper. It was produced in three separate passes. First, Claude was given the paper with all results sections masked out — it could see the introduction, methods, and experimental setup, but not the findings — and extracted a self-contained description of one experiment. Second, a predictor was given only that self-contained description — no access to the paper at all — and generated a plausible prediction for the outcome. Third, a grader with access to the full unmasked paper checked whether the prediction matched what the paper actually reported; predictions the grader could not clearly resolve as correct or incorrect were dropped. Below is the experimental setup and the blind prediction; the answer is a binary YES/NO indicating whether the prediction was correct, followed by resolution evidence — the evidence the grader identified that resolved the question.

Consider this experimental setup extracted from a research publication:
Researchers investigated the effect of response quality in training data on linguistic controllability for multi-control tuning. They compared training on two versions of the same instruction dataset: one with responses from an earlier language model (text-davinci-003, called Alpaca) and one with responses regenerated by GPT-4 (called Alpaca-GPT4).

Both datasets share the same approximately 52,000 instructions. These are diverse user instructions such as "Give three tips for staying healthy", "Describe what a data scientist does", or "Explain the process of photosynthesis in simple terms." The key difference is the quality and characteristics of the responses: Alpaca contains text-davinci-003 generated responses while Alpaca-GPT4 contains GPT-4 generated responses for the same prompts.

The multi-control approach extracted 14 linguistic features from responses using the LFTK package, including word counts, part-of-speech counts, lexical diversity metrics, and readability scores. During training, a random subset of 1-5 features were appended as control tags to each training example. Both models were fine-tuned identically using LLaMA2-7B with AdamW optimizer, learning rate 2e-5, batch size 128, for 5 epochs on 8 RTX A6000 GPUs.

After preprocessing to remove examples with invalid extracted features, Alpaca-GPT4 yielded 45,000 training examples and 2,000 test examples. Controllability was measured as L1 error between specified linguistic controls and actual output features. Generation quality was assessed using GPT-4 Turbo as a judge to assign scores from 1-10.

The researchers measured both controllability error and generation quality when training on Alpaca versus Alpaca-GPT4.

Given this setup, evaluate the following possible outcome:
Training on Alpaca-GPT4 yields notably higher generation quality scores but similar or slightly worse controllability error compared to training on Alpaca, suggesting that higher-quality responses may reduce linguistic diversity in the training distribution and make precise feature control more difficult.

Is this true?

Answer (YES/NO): NO